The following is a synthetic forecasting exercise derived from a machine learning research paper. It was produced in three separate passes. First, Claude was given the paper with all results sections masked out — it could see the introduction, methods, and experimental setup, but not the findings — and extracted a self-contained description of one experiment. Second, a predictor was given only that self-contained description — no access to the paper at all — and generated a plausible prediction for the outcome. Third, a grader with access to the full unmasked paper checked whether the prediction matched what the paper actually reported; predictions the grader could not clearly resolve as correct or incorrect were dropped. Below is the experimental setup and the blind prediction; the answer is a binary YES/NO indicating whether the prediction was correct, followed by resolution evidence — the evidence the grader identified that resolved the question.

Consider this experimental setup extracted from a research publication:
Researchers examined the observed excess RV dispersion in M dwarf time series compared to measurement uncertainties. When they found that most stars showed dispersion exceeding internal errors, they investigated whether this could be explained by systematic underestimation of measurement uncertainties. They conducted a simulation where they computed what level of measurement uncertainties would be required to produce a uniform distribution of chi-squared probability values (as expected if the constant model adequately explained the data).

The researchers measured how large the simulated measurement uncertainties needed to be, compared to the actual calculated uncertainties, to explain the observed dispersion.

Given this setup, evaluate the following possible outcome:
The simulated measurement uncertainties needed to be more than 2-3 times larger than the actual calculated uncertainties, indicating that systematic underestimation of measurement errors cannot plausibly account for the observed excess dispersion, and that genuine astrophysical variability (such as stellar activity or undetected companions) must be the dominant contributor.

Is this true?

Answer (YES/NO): NO